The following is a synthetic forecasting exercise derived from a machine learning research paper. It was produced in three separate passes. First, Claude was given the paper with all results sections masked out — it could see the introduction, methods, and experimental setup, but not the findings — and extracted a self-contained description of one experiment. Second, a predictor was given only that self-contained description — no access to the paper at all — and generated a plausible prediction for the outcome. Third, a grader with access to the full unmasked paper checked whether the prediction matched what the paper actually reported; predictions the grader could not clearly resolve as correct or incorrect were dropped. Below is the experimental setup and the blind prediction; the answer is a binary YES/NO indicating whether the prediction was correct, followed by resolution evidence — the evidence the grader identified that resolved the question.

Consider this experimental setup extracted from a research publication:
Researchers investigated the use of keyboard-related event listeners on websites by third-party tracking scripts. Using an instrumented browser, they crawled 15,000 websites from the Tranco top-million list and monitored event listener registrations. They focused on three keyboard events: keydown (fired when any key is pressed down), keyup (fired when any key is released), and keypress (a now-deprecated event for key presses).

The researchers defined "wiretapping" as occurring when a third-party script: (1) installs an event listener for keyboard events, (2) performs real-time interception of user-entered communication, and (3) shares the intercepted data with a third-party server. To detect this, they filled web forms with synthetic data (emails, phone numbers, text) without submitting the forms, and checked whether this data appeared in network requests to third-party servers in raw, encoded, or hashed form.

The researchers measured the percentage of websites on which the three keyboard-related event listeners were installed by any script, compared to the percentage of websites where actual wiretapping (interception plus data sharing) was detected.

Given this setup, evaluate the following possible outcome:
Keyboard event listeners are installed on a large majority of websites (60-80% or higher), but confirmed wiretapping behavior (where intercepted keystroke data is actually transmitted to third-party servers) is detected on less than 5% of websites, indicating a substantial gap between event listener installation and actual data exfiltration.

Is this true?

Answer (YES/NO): NO